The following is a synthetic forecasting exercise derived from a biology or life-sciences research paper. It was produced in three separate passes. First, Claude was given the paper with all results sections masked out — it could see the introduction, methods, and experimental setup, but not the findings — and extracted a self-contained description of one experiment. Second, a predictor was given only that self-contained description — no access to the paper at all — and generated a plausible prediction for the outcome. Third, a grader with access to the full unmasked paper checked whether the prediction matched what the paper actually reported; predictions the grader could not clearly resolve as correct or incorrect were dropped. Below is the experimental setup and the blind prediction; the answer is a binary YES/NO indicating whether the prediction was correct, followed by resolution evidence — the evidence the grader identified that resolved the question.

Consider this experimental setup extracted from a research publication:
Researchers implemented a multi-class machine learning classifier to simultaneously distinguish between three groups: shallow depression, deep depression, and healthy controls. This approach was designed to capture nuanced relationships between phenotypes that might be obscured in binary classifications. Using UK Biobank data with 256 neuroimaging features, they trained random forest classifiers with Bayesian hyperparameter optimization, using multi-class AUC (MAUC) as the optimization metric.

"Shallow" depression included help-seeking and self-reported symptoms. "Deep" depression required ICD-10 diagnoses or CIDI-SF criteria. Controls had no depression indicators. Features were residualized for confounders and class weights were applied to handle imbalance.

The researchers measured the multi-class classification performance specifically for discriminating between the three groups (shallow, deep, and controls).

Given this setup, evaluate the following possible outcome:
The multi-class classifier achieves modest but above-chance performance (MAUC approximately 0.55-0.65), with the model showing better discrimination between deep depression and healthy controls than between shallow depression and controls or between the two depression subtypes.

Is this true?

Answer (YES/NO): NO